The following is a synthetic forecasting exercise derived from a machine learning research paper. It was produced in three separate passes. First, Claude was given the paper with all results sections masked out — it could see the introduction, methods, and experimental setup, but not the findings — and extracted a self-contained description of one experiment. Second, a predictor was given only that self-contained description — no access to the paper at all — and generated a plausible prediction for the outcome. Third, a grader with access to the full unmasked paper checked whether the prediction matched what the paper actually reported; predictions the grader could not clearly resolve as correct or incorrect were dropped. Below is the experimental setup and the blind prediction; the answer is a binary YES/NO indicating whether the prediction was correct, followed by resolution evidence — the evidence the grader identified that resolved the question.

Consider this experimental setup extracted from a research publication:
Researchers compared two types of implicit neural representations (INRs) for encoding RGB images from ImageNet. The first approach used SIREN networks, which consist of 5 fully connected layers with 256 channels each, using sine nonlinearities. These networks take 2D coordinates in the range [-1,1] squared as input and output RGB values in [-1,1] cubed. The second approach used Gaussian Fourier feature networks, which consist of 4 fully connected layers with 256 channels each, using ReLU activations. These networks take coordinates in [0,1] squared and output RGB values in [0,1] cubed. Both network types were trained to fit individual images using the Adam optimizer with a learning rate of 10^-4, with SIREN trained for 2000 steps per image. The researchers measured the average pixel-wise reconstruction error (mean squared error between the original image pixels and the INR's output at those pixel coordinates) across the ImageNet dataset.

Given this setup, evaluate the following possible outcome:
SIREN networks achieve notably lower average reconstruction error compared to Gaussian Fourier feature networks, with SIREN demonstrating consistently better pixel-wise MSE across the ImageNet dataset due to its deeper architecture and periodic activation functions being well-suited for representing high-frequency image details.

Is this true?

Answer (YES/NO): YES